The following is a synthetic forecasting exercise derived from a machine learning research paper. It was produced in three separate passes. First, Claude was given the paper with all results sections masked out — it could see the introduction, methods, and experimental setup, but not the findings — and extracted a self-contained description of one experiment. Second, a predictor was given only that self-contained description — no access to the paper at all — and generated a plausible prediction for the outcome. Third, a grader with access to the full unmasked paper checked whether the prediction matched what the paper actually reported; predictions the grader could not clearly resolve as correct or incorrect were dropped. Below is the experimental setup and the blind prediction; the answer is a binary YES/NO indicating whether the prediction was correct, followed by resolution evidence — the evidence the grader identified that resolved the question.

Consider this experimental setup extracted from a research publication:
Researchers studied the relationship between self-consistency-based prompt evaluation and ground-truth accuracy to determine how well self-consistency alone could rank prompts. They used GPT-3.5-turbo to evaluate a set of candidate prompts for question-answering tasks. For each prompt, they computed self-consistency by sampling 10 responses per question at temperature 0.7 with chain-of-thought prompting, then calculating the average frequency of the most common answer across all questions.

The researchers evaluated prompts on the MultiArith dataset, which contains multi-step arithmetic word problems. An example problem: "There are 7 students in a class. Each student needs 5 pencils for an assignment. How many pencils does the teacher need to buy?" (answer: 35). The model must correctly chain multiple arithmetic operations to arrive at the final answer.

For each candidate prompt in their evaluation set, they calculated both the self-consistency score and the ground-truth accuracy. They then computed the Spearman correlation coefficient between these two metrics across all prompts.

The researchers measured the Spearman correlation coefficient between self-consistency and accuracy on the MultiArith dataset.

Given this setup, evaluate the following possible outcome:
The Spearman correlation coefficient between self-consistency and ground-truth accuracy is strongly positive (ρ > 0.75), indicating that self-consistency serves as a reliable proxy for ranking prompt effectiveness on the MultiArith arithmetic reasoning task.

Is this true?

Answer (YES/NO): NO